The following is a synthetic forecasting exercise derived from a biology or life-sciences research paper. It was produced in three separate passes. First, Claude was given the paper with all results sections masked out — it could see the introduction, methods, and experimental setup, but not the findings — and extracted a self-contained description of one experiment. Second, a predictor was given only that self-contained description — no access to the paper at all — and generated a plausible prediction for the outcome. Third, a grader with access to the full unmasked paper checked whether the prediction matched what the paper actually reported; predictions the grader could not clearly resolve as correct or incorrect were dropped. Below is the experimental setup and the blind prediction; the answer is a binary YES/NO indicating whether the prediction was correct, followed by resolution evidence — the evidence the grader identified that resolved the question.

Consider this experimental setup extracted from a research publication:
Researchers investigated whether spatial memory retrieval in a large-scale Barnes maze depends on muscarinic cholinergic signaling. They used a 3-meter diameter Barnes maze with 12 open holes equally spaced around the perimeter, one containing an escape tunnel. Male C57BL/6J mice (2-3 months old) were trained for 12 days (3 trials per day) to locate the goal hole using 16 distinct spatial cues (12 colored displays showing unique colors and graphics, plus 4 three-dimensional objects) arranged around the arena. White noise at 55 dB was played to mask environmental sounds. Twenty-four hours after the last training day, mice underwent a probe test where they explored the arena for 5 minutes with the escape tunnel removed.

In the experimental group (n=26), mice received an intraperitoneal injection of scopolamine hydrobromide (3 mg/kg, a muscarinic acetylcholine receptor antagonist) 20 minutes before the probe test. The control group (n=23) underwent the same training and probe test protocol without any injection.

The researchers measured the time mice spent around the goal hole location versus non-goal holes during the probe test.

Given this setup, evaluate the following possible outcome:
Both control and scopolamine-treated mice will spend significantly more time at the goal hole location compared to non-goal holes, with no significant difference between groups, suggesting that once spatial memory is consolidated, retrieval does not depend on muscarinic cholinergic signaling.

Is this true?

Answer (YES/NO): NO